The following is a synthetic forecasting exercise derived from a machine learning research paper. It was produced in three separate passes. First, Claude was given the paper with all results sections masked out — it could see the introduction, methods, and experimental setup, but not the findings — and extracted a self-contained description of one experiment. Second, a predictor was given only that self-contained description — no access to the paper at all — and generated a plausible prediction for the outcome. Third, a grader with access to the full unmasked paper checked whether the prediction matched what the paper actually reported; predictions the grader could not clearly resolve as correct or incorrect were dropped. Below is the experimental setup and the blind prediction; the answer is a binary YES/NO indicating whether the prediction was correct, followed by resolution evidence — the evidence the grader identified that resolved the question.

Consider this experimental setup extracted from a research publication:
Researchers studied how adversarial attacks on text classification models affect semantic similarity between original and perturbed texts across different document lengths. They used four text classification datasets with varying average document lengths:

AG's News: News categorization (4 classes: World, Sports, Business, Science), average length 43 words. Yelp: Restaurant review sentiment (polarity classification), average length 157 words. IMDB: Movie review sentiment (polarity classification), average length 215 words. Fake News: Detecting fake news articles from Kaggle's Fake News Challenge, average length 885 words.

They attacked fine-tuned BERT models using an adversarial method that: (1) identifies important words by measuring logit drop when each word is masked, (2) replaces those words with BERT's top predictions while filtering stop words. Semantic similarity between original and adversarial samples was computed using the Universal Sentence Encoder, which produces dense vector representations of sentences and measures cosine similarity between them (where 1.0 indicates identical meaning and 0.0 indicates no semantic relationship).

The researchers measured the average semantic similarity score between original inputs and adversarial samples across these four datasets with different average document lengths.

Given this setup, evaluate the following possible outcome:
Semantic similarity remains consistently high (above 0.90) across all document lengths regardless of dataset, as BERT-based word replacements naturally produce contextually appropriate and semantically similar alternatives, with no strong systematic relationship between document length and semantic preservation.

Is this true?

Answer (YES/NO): NO